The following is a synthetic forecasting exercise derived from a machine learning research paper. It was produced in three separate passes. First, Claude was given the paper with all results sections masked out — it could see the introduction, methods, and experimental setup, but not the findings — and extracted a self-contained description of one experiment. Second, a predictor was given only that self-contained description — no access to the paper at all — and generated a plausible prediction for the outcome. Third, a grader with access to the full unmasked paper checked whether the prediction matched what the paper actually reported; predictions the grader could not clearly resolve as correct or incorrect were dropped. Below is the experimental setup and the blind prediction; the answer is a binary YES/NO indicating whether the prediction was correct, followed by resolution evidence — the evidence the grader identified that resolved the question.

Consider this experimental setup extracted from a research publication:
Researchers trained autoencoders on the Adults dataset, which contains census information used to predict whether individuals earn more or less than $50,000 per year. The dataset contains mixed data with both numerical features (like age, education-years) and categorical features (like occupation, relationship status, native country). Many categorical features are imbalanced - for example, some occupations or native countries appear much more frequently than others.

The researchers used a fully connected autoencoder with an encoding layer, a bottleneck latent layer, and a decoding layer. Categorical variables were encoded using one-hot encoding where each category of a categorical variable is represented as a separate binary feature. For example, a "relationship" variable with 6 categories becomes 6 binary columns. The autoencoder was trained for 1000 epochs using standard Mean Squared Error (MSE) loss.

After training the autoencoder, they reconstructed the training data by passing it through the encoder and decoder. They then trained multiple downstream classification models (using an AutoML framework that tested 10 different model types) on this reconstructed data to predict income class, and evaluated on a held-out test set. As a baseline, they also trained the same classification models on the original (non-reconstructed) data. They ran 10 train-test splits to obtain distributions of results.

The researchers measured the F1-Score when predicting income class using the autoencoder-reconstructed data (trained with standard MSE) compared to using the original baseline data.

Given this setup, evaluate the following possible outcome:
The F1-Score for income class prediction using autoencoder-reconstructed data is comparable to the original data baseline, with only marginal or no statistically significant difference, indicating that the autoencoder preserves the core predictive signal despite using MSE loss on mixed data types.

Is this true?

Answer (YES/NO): YES